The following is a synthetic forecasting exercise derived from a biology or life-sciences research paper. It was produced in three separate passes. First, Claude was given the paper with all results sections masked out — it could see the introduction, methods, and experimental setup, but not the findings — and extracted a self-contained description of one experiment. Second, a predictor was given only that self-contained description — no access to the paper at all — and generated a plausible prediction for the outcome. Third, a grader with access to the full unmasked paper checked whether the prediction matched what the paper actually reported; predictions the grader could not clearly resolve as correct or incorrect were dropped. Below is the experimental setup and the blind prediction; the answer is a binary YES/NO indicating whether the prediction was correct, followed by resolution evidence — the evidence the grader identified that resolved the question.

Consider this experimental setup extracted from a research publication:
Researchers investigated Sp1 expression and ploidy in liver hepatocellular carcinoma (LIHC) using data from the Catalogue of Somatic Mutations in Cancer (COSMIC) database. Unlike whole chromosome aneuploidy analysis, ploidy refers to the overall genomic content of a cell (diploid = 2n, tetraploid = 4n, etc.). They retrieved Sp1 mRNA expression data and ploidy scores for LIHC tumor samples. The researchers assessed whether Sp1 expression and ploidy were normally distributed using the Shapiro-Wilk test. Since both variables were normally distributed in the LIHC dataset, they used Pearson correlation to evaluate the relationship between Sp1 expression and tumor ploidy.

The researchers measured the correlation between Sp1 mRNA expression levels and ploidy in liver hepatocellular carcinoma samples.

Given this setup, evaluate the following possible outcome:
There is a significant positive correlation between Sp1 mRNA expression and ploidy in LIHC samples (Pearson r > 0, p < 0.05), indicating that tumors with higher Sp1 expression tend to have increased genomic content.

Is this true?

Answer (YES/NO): YES